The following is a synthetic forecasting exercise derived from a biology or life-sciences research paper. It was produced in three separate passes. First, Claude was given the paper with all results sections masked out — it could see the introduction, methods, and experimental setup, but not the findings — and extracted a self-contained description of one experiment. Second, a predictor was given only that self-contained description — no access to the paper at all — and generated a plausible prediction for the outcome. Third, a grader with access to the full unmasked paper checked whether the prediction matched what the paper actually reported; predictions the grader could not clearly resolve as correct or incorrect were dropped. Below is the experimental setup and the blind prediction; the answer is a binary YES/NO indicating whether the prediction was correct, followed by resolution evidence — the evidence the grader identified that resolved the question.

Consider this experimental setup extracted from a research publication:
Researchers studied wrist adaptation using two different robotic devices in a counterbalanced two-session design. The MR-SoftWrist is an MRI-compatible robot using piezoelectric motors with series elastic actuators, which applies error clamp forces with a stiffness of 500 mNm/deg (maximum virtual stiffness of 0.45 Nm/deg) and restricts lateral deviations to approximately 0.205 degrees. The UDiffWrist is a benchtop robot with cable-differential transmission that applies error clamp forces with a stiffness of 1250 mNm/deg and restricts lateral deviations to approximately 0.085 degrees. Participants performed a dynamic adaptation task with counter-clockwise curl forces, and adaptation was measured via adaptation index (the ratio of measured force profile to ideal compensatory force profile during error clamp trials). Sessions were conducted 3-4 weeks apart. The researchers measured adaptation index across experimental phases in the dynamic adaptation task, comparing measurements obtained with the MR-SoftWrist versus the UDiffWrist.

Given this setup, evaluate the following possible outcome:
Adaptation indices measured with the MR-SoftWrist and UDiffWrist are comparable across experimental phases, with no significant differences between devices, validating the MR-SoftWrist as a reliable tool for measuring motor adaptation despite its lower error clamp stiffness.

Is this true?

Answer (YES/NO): YES